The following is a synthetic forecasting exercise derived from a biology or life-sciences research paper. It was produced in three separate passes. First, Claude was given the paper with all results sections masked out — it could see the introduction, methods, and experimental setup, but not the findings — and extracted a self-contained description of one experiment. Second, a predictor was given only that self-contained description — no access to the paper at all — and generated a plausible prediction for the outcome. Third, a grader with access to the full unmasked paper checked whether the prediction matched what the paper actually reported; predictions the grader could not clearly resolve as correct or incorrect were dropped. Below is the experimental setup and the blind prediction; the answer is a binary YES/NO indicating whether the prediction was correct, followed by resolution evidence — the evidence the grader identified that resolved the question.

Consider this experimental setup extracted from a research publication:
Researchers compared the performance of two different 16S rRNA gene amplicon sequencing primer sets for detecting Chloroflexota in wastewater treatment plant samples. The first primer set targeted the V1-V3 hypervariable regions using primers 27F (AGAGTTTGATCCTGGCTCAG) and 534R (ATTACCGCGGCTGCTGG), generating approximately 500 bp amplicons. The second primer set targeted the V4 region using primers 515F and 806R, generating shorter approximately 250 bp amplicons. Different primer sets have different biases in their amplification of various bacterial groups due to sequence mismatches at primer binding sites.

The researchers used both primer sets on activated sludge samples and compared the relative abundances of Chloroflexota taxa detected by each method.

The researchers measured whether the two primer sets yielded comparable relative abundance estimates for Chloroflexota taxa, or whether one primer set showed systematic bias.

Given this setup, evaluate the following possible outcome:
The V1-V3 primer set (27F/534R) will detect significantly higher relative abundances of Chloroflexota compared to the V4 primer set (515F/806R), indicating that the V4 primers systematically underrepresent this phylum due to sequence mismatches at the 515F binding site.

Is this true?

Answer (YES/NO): NO